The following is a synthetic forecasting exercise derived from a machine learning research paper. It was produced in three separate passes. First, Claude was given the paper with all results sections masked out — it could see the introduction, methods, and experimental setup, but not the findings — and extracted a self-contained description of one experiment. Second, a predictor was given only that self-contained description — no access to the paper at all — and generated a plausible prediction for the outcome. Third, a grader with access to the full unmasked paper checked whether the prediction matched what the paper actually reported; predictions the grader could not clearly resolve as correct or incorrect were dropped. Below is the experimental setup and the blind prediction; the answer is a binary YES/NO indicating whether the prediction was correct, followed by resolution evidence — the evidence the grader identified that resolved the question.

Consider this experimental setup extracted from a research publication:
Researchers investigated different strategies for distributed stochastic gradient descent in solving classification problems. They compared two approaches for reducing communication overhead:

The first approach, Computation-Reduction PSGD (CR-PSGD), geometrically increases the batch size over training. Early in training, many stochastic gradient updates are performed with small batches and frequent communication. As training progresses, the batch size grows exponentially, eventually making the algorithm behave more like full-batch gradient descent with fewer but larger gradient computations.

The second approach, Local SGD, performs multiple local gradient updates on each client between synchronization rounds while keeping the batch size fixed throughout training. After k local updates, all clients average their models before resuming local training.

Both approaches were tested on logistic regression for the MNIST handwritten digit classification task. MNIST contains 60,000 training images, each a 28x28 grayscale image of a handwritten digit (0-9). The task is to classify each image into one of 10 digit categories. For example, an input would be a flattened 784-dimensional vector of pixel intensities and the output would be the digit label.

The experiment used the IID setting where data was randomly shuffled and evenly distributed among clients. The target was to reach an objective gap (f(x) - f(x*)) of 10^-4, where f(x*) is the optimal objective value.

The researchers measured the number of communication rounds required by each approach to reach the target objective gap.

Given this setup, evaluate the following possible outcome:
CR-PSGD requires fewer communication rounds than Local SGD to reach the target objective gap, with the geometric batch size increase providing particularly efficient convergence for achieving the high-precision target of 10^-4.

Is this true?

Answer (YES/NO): NO